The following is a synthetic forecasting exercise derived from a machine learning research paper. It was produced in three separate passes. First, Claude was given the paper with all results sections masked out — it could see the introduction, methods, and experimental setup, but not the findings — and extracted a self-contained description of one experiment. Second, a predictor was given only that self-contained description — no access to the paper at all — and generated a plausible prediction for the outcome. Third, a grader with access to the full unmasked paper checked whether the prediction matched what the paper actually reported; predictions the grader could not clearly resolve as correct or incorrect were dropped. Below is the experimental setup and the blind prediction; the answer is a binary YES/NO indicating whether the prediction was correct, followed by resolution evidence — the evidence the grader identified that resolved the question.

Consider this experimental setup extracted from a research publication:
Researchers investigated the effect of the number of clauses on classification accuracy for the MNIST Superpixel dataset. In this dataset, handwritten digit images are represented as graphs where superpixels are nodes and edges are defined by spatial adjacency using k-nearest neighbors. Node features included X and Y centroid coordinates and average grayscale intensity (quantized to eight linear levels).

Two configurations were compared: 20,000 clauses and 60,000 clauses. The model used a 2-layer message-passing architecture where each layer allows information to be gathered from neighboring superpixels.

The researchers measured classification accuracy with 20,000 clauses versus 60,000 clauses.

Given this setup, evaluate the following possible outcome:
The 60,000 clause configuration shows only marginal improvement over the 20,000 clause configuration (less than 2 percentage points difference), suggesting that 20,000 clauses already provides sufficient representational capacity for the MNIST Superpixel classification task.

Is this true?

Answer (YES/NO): NO